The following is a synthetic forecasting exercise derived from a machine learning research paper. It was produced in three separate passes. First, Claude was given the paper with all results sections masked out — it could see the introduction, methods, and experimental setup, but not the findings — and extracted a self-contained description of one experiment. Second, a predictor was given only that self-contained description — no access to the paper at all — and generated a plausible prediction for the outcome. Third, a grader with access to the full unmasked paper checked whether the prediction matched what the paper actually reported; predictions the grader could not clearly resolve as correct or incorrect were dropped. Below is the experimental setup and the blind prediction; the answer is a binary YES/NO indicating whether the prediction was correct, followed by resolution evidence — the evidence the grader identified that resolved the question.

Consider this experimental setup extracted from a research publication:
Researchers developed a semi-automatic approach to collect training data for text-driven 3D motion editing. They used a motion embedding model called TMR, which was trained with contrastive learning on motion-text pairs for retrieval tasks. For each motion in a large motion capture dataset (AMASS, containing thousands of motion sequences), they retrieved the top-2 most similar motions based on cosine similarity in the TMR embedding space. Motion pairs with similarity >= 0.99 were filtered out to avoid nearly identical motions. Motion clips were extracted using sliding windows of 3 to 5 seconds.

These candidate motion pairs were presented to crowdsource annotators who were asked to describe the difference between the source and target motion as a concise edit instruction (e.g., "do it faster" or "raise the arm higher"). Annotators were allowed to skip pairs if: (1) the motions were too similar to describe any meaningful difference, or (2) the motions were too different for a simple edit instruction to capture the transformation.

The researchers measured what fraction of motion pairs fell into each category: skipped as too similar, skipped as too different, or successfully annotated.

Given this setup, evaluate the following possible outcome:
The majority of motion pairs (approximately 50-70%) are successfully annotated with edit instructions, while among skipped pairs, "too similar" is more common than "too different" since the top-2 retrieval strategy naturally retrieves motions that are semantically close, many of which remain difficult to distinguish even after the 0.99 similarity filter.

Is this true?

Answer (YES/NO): NO